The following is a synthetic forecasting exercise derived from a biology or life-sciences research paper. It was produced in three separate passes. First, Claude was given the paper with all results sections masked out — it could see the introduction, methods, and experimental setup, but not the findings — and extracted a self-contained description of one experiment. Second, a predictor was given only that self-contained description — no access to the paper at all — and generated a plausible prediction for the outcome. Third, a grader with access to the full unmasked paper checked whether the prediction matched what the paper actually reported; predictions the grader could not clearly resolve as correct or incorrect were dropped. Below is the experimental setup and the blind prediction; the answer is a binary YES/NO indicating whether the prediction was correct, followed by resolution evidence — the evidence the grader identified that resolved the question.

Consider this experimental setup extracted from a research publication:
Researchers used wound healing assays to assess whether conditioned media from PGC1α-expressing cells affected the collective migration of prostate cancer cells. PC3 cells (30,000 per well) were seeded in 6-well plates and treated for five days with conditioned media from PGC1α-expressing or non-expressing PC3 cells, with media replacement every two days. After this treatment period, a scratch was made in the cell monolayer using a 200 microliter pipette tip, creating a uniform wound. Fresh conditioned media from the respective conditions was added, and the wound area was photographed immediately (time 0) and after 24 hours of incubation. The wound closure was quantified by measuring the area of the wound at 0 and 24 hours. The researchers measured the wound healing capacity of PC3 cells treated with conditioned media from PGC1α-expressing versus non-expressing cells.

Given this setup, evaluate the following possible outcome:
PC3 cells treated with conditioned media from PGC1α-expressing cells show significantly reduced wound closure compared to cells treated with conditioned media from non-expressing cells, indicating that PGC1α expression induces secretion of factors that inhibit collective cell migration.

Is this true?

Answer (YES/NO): NO